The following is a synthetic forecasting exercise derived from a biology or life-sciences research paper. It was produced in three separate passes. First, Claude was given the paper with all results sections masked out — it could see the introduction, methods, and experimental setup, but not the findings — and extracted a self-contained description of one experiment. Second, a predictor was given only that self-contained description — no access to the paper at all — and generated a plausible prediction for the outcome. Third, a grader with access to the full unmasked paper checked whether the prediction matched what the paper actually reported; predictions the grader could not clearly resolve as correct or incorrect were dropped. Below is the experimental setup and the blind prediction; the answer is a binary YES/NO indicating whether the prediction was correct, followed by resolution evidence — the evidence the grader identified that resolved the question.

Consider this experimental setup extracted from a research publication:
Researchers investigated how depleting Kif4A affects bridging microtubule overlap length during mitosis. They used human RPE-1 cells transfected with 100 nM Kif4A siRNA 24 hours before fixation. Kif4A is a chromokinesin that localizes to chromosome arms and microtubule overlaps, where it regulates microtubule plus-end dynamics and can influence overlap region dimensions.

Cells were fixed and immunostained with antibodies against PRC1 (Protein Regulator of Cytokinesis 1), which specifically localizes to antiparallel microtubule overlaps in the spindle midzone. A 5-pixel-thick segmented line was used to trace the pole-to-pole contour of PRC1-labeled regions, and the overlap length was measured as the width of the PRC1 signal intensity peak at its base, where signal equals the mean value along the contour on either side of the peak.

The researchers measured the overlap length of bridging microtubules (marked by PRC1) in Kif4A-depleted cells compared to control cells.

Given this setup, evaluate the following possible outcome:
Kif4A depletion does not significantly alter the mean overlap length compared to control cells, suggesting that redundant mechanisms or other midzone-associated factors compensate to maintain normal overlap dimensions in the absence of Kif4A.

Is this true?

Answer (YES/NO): NO